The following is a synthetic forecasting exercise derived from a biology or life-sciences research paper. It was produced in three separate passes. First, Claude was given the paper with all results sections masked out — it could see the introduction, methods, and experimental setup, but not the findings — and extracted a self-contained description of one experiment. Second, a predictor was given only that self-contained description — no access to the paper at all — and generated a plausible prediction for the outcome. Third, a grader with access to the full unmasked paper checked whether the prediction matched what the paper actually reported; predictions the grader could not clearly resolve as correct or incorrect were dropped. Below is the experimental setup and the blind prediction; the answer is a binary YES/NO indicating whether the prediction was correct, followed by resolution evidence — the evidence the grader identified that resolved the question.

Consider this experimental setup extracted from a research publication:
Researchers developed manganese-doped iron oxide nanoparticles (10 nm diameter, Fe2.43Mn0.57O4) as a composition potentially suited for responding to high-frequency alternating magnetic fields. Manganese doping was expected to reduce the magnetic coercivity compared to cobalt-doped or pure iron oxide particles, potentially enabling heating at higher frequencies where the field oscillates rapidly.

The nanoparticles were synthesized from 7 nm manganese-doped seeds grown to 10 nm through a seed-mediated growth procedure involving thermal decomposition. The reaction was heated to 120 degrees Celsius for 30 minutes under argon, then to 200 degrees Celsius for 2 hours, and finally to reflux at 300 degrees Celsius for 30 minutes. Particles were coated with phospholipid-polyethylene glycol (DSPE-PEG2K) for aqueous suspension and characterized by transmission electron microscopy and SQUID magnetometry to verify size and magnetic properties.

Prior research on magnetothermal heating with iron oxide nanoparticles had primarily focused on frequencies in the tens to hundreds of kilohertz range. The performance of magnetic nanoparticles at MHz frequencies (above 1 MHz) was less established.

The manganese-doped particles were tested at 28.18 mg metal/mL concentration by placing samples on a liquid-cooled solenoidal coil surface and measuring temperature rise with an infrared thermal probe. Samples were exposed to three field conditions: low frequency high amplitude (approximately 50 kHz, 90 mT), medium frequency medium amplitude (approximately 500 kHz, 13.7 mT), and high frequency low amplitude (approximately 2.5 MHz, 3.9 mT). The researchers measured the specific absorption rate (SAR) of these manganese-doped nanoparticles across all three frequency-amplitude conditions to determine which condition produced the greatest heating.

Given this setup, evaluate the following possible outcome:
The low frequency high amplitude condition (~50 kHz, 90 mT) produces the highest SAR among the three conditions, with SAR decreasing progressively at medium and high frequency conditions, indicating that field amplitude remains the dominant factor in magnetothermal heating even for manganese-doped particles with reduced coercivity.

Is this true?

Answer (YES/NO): NO